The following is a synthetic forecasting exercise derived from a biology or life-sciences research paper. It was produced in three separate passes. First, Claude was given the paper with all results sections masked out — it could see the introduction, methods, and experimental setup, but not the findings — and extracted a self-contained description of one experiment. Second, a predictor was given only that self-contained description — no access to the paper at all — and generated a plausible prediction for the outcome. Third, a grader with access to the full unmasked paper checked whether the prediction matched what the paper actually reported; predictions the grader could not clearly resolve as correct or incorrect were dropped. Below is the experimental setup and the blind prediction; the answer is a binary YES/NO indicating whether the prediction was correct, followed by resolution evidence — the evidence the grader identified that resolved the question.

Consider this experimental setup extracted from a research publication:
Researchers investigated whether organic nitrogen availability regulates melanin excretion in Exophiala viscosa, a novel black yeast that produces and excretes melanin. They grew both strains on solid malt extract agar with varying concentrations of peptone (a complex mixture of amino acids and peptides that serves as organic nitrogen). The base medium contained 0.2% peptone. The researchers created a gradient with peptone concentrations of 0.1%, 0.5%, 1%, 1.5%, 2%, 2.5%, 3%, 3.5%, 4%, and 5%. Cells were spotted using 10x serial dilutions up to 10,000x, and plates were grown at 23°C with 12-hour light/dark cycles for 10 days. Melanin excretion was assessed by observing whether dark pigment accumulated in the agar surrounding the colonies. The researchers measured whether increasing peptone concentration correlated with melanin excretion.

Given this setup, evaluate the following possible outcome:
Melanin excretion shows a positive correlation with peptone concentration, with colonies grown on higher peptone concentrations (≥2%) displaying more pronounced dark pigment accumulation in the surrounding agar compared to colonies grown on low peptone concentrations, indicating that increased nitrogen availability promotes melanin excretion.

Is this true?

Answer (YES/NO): YES